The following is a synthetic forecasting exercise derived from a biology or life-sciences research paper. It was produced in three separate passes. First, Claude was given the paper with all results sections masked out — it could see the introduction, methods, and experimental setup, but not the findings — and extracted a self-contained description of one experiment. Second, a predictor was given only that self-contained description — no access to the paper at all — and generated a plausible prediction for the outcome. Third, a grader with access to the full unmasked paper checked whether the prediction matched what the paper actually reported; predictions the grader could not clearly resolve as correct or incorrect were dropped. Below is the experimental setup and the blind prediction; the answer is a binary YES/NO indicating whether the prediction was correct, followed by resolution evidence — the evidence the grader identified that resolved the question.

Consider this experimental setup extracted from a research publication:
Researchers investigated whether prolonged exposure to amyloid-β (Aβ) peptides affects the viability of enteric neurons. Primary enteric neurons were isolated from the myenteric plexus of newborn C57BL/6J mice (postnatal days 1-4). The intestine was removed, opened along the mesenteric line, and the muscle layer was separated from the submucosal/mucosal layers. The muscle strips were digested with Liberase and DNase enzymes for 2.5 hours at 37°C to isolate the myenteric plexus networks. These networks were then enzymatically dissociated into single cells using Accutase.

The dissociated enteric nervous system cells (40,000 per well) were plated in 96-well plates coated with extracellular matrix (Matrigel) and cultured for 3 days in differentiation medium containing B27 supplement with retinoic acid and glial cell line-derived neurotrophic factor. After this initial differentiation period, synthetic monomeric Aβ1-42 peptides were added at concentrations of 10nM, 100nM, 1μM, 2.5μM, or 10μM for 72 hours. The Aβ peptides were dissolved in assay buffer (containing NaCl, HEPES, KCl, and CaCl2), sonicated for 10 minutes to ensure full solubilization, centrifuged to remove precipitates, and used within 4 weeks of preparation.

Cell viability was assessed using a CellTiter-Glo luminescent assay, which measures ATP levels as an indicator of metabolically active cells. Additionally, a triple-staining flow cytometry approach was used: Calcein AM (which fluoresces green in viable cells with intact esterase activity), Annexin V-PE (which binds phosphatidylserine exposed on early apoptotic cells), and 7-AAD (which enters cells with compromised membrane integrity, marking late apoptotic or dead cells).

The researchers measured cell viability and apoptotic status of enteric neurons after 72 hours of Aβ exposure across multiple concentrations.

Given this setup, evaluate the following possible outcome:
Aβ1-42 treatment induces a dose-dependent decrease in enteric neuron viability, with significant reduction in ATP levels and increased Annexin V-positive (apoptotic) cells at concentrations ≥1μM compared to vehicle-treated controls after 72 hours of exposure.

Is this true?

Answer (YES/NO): NO